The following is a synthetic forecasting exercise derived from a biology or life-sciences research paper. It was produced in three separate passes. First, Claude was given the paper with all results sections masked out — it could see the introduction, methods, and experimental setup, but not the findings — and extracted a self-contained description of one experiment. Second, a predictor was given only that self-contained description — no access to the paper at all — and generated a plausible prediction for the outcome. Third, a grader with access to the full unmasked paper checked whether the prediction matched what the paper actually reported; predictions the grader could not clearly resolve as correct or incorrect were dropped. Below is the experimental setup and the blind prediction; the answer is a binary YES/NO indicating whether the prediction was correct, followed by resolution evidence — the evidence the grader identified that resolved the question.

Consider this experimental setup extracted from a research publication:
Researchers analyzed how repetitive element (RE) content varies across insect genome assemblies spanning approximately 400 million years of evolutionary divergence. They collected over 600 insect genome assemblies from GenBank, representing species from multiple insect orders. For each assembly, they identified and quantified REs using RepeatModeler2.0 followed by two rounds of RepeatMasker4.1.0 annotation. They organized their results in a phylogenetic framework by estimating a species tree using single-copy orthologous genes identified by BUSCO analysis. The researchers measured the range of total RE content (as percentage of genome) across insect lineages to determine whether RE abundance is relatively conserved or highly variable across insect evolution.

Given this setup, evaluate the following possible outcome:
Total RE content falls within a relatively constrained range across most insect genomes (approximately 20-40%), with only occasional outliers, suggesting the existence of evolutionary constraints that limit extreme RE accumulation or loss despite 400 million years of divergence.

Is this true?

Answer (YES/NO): NO